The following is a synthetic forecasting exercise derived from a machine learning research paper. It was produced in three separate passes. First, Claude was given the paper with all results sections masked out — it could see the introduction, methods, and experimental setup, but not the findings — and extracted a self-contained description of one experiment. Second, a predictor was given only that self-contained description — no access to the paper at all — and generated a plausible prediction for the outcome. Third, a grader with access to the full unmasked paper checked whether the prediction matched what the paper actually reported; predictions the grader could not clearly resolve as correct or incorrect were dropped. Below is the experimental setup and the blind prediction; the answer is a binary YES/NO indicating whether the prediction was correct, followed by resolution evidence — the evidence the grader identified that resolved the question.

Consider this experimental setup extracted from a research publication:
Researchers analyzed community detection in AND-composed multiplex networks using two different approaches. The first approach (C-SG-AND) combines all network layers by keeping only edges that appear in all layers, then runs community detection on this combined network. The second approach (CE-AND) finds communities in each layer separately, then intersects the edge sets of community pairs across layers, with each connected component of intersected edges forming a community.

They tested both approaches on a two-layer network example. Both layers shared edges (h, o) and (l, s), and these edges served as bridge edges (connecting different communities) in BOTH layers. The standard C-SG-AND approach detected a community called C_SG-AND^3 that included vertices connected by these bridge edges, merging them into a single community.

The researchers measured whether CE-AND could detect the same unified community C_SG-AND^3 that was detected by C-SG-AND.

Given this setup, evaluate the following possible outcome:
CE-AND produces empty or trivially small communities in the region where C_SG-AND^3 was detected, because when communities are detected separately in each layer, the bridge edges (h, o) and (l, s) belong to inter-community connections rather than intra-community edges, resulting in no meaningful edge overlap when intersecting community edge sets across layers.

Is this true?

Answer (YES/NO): NO